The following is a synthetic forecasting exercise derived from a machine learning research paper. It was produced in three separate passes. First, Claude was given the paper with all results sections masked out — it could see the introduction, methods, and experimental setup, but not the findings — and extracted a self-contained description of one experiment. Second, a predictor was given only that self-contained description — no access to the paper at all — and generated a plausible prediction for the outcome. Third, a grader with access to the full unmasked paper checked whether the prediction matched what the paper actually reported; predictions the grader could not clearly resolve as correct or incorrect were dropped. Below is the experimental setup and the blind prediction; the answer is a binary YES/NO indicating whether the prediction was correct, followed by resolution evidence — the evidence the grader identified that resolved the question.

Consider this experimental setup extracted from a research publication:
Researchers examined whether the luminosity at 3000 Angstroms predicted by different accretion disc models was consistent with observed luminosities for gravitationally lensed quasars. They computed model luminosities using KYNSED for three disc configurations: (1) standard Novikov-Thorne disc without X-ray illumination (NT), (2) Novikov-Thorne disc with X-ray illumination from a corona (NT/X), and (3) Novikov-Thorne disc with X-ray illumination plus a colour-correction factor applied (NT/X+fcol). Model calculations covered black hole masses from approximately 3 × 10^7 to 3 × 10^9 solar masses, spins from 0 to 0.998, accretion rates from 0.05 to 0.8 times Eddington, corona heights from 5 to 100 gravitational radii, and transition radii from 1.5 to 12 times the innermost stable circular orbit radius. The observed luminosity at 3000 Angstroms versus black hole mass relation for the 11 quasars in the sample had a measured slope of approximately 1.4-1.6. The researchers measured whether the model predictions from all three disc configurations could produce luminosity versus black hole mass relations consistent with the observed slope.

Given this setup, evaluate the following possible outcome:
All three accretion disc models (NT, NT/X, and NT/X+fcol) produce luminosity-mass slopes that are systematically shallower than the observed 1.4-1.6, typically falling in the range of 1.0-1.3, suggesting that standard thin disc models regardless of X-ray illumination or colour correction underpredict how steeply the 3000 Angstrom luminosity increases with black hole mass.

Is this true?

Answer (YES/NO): NO